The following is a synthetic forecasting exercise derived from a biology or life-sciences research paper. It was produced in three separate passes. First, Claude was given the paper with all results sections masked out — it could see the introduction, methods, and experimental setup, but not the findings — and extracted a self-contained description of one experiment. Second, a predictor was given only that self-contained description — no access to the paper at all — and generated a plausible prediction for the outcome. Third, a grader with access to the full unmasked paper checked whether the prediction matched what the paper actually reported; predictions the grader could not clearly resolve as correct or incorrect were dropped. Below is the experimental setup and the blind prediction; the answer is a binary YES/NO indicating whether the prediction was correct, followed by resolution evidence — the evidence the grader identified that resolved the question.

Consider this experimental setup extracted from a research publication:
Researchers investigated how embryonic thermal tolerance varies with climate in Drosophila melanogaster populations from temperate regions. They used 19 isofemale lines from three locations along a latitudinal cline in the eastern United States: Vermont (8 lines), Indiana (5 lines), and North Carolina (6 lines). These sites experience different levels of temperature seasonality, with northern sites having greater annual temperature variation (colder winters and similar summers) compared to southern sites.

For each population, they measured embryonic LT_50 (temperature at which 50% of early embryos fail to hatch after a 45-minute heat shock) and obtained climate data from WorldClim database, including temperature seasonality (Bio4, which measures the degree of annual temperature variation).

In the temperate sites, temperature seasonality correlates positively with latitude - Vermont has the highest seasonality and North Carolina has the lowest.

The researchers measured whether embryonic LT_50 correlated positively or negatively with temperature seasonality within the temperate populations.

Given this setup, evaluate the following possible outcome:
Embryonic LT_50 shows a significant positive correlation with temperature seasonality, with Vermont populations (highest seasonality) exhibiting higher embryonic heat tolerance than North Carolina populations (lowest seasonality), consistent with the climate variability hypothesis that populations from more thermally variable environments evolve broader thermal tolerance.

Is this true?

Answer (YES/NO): NO